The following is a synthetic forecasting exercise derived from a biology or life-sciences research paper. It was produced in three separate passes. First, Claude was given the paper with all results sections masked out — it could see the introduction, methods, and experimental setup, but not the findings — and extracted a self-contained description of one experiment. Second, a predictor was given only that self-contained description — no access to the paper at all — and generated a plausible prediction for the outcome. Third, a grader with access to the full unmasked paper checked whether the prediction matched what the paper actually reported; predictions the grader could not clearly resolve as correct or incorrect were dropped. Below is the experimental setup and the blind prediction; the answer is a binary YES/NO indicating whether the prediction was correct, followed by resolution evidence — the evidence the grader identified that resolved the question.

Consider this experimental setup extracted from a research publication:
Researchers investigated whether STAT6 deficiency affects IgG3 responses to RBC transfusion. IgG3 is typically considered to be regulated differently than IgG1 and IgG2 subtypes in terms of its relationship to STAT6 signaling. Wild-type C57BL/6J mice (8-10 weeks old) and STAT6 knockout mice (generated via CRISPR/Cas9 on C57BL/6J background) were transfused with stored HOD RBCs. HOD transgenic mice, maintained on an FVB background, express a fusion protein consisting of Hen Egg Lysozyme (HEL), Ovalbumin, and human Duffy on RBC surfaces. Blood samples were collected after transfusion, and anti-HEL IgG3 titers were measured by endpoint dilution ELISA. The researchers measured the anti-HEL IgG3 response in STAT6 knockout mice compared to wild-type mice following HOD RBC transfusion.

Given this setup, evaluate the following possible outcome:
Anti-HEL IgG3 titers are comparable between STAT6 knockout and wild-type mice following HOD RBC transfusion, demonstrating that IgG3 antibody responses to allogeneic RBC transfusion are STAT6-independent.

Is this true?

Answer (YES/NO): YES